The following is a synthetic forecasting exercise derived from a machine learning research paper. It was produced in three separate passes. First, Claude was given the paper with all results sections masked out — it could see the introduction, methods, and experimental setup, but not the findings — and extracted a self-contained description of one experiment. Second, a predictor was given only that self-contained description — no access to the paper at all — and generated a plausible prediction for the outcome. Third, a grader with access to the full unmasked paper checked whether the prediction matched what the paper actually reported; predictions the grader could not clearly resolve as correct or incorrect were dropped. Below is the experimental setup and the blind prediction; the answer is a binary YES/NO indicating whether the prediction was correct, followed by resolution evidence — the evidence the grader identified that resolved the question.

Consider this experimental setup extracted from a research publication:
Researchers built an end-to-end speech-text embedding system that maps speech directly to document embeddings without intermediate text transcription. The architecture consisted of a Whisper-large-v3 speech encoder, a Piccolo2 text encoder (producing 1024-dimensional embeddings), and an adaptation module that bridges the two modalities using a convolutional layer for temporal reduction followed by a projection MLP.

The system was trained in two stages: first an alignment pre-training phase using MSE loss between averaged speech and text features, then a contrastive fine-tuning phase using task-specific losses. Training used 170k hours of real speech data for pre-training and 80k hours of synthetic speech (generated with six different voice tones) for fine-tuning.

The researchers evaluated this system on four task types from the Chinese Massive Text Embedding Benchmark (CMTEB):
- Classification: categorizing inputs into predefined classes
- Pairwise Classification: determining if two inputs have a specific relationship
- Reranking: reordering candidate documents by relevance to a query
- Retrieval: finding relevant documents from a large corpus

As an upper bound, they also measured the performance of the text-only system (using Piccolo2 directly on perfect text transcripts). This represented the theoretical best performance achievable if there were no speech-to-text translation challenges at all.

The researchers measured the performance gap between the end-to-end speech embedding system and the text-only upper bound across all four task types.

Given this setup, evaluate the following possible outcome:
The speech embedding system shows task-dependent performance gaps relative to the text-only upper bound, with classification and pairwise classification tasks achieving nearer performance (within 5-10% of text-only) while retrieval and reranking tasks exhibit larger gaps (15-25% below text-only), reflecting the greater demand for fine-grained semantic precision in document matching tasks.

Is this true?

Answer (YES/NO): NO